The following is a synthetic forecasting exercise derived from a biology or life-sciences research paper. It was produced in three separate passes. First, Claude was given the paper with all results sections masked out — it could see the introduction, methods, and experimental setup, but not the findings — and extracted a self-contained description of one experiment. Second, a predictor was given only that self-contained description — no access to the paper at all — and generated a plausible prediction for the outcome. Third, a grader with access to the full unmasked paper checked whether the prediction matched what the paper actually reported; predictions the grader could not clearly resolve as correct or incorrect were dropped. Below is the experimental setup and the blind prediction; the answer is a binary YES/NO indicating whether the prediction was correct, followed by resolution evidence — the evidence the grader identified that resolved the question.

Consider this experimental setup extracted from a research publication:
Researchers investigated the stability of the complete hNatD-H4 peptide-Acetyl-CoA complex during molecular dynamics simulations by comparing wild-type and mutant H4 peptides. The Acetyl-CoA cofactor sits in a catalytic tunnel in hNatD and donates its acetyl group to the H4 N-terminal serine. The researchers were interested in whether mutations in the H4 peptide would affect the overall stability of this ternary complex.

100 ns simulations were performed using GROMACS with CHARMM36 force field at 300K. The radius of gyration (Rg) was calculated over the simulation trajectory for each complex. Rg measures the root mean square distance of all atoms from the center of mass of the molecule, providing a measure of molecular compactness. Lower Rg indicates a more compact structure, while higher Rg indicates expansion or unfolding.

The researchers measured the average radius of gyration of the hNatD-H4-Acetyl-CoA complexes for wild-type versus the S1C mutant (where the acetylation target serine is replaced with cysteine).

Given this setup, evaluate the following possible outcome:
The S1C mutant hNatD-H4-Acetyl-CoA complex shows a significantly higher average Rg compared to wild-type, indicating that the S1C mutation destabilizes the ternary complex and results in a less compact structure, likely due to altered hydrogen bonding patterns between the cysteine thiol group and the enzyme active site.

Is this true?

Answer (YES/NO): NO